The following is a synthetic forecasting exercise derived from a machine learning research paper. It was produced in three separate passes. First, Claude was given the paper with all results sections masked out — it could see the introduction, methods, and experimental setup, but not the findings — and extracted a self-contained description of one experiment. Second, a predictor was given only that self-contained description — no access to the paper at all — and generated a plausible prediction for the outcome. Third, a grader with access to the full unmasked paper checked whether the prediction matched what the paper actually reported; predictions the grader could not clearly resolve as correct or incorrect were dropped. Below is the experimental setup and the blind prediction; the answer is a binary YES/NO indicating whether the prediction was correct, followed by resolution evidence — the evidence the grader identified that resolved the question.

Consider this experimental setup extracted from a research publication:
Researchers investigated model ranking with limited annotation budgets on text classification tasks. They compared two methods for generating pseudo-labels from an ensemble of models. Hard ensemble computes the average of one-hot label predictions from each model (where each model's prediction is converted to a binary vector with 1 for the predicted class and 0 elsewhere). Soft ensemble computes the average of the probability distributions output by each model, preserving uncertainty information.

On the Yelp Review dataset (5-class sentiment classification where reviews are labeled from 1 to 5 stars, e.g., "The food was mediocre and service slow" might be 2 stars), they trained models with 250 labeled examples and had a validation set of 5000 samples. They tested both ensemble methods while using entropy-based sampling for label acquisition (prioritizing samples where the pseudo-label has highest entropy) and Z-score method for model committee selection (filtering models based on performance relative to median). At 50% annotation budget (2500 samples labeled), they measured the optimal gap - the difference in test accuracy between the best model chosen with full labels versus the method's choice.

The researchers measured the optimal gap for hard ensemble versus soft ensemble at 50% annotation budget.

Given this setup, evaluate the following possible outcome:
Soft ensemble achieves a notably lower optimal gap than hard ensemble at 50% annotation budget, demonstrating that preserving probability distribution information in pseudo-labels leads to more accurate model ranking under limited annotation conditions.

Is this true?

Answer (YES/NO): NO